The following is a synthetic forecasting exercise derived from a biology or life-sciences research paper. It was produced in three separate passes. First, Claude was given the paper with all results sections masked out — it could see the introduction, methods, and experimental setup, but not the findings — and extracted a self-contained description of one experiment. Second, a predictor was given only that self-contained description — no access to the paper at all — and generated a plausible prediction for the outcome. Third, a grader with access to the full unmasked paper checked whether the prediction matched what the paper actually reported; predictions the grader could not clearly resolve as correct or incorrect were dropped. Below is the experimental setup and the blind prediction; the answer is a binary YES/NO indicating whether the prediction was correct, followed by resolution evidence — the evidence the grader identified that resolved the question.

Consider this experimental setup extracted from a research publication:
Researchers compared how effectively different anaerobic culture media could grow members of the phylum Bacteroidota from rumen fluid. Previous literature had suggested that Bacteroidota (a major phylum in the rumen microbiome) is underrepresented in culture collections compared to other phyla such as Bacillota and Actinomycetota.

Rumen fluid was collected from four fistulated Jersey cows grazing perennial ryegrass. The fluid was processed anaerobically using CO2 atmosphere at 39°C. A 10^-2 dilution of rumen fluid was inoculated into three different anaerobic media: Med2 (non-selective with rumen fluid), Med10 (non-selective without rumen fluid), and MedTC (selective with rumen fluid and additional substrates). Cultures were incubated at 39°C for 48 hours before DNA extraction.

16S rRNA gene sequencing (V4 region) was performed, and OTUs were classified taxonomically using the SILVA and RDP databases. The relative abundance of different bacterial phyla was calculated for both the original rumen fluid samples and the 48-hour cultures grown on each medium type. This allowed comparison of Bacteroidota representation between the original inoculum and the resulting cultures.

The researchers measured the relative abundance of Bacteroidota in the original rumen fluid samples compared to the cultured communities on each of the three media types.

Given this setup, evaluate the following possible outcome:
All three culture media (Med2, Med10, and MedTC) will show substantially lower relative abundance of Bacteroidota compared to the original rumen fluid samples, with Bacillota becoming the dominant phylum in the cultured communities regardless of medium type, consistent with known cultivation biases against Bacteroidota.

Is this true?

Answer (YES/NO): YES